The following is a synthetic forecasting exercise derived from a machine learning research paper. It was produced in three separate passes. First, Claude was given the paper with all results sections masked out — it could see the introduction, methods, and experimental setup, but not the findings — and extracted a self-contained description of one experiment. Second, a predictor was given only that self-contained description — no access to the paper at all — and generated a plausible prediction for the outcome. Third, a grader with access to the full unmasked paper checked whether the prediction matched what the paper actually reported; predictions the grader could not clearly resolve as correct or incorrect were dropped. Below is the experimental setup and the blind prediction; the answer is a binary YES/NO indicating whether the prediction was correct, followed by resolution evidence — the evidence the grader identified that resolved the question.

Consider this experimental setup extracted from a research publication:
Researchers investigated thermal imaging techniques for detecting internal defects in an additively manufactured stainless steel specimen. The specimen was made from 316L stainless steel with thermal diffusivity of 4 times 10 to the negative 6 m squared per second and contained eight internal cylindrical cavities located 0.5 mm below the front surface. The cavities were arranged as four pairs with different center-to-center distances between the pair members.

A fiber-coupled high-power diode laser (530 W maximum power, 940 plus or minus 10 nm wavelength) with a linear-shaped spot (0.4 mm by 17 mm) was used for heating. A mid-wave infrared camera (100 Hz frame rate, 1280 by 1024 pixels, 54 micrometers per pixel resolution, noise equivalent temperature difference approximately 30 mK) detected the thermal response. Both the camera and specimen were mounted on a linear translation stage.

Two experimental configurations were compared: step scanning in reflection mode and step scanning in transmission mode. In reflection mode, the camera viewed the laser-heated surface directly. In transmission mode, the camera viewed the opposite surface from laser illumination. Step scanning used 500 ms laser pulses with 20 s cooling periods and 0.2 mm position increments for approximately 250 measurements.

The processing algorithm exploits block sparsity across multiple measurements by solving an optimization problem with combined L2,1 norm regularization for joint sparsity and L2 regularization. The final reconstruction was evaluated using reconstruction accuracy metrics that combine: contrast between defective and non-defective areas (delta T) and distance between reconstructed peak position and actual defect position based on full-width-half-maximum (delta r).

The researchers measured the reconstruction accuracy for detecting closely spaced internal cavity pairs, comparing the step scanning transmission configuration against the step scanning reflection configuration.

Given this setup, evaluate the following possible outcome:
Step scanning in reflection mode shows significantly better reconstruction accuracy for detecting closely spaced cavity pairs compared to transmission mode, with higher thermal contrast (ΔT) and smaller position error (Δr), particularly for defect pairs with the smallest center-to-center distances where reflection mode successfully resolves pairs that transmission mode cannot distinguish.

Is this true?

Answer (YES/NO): NO